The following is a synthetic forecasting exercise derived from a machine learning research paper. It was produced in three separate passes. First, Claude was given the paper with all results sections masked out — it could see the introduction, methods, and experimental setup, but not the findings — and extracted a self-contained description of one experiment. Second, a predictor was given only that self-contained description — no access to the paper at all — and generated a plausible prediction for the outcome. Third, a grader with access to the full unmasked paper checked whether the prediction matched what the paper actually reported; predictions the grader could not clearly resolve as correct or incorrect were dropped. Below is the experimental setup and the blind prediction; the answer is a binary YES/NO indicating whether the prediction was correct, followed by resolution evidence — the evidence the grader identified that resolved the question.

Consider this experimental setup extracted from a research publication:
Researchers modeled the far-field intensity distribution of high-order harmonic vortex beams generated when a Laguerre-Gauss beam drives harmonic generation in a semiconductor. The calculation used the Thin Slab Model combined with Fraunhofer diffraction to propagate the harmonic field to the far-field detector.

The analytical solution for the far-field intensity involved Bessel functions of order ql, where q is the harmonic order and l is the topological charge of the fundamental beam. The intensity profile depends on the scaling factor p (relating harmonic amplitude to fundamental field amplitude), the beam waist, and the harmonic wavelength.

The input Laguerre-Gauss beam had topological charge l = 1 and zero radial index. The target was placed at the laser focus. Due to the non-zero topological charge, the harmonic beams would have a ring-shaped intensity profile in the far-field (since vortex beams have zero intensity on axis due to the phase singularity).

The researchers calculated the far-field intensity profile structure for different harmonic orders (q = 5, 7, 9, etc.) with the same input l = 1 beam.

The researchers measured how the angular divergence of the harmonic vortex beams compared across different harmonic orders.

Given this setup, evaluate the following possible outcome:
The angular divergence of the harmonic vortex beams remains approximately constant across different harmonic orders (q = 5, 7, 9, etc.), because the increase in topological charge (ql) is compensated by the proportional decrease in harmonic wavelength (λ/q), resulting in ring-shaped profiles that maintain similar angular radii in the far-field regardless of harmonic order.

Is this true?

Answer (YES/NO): YES